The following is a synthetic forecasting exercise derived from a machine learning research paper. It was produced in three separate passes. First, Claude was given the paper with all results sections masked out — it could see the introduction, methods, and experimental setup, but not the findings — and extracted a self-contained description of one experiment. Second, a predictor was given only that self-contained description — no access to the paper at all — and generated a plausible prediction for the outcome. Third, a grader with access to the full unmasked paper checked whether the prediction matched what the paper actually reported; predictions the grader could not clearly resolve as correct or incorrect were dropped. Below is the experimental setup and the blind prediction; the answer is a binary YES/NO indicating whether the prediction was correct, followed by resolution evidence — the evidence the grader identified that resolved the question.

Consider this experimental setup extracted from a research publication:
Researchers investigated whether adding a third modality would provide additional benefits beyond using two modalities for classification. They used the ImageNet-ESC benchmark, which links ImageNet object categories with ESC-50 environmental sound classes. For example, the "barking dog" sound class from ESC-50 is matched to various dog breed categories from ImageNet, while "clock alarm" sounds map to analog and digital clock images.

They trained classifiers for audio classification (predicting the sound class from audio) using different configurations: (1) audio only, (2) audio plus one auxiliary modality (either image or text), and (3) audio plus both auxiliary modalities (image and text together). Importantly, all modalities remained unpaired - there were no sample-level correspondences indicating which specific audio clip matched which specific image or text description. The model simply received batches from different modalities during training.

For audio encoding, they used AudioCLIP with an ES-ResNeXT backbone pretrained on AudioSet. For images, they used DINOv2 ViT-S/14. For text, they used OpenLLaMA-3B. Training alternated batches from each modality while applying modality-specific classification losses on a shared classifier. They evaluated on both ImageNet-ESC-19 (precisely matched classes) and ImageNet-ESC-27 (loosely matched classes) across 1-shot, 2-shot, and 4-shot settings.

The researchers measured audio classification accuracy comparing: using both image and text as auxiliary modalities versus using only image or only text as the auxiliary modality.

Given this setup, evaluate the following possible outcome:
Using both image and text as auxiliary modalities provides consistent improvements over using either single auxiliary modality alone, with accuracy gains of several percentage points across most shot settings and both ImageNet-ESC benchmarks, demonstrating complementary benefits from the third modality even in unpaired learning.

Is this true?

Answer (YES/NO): NO